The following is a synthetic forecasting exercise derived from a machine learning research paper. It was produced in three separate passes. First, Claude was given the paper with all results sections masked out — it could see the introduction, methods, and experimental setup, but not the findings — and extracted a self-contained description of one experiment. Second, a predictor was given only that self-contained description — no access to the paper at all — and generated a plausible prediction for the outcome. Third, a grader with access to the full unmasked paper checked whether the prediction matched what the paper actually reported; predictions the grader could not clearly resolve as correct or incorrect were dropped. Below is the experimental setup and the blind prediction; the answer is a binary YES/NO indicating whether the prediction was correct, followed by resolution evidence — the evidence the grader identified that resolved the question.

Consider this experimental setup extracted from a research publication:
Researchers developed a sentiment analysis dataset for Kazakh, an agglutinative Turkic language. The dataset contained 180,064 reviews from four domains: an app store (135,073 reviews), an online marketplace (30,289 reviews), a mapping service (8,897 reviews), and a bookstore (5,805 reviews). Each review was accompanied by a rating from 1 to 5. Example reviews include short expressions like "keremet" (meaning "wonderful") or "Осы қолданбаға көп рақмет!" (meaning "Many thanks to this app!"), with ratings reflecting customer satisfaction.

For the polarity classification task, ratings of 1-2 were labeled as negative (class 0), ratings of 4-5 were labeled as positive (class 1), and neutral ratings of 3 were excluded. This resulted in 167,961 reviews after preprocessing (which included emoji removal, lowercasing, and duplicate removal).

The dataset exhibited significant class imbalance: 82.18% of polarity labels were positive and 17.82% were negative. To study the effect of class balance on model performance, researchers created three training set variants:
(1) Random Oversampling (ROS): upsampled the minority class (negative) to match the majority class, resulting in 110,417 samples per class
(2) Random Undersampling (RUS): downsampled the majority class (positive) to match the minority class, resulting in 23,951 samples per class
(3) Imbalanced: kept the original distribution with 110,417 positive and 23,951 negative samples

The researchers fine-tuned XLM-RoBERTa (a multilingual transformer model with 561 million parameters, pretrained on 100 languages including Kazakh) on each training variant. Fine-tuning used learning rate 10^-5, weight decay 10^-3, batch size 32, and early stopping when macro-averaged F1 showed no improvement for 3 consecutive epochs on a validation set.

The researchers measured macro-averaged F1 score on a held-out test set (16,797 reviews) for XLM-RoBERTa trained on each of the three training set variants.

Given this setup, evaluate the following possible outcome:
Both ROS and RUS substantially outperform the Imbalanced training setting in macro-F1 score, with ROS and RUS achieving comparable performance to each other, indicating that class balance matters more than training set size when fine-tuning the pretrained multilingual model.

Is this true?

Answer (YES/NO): NO